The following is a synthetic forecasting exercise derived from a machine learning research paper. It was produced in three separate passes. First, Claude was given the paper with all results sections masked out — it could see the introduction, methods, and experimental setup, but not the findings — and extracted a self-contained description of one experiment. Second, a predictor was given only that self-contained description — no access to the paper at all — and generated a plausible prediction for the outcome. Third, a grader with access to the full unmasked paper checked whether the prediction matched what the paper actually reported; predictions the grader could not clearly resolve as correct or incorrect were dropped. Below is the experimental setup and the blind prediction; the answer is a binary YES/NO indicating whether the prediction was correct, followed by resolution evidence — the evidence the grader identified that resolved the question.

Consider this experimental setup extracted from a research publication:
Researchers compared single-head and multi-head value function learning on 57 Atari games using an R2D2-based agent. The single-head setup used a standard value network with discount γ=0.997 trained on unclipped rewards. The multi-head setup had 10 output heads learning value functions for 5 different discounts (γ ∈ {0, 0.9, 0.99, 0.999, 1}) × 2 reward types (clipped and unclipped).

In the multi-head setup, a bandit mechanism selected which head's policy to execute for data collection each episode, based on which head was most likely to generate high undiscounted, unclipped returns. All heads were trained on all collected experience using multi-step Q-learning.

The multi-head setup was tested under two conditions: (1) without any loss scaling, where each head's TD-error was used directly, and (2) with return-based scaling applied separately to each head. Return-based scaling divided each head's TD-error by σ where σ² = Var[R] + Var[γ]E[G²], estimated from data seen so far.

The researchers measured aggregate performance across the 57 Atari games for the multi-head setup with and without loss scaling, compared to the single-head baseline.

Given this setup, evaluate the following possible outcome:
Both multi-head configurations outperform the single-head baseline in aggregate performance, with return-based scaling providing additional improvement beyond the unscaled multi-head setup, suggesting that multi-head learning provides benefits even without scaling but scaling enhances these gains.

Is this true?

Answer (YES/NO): NO